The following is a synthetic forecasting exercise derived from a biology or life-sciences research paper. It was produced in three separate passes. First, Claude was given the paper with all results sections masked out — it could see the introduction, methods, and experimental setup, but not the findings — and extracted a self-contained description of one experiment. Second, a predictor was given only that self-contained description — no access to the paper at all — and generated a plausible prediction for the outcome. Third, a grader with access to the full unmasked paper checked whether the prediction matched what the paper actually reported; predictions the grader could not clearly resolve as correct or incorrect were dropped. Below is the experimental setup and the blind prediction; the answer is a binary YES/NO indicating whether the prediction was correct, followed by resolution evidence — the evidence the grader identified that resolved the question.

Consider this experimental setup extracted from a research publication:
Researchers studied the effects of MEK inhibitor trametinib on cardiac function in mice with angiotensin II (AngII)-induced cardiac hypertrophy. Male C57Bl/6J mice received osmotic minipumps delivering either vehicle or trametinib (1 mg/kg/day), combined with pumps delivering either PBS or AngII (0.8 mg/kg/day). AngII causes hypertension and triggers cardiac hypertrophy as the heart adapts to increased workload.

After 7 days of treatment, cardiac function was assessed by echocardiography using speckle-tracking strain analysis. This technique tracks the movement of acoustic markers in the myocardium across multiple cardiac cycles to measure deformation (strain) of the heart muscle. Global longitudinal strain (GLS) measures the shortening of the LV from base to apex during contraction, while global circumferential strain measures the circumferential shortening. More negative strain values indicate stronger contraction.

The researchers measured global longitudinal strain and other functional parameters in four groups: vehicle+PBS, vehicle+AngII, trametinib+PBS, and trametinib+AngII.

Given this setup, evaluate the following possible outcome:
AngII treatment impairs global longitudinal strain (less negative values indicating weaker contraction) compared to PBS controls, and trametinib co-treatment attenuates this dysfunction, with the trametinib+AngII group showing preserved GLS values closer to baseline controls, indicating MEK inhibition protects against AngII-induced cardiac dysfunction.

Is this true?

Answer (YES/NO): NO